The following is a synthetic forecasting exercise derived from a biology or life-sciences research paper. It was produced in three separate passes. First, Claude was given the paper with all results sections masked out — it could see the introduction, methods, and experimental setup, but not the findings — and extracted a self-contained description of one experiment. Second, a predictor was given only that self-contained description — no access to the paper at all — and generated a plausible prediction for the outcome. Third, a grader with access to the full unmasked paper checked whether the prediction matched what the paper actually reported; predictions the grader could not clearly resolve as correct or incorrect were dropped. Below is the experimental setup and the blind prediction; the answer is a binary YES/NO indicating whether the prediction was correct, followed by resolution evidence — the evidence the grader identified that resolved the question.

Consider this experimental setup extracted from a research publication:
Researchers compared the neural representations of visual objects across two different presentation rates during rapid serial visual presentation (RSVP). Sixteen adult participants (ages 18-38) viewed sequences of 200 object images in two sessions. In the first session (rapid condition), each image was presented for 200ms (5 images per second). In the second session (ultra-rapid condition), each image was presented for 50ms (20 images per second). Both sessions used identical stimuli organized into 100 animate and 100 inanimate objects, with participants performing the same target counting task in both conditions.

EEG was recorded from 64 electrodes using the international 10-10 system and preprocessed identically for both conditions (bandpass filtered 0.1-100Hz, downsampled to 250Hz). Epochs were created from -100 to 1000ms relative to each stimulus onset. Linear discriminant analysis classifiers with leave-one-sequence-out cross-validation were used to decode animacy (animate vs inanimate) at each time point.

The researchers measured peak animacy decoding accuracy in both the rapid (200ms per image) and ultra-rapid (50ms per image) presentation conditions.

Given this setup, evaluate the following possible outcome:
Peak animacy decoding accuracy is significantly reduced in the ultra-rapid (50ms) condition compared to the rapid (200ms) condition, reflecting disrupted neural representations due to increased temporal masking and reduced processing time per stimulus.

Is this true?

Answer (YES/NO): YES